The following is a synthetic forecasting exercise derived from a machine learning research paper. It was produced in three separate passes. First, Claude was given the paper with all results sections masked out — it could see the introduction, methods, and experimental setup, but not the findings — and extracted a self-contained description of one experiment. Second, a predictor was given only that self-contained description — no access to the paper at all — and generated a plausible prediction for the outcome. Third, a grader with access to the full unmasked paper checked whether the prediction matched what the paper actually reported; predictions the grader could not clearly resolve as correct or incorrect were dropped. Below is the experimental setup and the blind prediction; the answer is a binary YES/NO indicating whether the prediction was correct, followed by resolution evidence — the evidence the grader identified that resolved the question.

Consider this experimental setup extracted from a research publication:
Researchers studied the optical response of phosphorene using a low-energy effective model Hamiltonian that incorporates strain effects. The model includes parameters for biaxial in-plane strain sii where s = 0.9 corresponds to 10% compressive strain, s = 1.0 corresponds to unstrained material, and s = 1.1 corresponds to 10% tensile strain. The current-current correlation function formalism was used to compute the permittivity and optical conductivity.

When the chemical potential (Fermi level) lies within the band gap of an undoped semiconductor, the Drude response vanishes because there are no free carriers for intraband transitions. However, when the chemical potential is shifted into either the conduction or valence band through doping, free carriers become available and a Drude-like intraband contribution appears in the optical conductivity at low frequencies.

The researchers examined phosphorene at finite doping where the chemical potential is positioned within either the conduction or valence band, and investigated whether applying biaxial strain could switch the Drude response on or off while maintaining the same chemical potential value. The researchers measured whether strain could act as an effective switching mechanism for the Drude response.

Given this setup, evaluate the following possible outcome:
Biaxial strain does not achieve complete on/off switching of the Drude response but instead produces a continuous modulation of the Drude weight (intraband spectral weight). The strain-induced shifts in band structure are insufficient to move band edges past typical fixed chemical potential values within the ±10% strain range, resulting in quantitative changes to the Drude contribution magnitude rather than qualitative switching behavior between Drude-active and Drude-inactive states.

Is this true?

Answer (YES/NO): NO